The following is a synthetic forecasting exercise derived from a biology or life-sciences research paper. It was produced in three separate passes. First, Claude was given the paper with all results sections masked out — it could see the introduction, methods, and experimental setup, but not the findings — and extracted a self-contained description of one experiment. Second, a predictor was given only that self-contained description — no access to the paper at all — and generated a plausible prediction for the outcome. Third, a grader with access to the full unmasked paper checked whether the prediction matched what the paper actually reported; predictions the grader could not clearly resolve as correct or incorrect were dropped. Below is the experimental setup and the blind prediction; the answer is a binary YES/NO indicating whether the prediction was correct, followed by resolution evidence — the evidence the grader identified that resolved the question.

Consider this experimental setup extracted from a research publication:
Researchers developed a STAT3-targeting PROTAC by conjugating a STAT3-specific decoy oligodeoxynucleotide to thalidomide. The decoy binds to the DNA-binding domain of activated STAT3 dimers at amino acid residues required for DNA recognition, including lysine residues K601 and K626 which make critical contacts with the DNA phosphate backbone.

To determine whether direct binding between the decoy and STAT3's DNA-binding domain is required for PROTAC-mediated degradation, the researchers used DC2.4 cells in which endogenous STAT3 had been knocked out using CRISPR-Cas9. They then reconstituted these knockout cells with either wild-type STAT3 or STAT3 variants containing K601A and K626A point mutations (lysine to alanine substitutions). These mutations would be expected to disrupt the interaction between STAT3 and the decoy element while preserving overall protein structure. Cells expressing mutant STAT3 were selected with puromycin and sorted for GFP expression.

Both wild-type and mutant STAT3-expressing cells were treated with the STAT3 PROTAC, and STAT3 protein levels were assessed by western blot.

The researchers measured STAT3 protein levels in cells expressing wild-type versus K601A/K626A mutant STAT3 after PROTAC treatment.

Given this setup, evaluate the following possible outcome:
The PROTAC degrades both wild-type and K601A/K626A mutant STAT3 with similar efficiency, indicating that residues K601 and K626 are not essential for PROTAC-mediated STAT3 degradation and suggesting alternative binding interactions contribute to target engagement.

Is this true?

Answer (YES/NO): NO